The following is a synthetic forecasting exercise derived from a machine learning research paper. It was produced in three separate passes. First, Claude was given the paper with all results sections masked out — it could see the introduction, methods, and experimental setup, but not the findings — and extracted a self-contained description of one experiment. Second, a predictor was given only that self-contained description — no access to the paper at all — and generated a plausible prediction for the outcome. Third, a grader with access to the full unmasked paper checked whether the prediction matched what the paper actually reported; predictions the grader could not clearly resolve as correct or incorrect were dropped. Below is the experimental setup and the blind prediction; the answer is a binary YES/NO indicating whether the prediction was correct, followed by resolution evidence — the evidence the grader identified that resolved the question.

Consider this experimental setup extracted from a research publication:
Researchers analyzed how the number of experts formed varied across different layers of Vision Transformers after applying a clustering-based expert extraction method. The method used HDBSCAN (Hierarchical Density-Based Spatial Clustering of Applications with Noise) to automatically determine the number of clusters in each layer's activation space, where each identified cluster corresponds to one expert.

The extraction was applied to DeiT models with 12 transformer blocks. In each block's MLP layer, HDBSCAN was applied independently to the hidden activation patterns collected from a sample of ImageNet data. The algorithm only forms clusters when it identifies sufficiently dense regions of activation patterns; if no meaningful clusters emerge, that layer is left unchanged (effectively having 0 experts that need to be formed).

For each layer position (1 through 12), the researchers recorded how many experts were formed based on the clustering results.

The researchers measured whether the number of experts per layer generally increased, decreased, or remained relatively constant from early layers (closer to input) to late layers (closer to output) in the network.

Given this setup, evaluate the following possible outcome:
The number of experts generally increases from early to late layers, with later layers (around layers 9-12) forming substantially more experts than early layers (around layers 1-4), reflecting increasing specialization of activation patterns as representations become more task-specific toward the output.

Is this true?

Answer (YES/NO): YES